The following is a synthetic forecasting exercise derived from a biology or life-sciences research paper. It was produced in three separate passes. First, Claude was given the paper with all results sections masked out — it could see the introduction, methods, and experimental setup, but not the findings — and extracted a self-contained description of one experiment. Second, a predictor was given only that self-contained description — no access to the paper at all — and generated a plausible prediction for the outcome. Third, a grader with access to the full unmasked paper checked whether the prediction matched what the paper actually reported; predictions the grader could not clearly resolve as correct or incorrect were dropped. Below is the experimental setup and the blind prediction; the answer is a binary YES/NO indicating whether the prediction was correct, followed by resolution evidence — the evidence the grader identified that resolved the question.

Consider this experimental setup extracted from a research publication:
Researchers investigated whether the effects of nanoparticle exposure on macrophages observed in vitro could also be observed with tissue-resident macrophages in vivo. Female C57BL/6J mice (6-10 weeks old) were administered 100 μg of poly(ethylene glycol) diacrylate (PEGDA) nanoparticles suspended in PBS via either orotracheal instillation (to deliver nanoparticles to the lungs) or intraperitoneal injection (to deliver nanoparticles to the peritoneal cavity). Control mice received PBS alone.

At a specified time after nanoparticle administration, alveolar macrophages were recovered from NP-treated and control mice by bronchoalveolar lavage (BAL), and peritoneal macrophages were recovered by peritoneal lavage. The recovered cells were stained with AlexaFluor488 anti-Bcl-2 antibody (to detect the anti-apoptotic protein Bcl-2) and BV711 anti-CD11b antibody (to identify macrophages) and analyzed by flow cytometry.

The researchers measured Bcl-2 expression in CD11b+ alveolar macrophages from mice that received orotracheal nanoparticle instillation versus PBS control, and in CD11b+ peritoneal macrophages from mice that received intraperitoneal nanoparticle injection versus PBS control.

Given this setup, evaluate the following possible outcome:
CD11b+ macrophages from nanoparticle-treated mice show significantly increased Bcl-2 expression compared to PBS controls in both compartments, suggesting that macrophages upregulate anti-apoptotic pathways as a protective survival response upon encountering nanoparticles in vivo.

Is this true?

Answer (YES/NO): YES